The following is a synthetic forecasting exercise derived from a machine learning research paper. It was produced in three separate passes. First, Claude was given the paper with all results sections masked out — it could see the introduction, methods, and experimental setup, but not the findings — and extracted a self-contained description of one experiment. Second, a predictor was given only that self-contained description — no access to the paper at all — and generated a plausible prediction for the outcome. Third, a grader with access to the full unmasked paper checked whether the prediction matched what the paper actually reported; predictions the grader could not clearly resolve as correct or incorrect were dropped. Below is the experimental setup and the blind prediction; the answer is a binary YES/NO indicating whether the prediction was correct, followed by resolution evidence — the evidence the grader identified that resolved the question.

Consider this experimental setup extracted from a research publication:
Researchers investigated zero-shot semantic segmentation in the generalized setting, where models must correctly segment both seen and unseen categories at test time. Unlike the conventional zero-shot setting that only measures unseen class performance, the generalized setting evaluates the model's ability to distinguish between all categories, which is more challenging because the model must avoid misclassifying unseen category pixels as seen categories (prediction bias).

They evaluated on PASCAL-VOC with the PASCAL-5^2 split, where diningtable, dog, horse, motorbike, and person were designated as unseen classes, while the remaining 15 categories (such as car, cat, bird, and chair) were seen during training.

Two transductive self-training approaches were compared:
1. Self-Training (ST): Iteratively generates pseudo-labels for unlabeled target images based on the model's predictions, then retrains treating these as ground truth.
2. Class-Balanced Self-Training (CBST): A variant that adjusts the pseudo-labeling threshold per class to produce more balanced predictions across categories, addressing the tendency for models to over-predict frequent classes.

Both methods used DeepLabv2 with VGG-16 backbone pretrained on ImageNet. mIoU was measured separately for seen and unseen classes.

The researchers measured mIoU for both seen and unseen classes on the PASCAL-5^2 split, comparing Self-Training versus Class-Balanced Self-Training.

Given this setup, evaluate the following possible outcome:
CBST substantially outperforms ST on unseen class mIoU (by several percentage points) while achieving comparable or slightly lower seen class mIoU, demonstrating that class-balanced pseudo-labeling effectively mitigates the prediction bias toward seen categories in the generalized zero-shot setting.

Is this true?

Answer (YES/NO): NO